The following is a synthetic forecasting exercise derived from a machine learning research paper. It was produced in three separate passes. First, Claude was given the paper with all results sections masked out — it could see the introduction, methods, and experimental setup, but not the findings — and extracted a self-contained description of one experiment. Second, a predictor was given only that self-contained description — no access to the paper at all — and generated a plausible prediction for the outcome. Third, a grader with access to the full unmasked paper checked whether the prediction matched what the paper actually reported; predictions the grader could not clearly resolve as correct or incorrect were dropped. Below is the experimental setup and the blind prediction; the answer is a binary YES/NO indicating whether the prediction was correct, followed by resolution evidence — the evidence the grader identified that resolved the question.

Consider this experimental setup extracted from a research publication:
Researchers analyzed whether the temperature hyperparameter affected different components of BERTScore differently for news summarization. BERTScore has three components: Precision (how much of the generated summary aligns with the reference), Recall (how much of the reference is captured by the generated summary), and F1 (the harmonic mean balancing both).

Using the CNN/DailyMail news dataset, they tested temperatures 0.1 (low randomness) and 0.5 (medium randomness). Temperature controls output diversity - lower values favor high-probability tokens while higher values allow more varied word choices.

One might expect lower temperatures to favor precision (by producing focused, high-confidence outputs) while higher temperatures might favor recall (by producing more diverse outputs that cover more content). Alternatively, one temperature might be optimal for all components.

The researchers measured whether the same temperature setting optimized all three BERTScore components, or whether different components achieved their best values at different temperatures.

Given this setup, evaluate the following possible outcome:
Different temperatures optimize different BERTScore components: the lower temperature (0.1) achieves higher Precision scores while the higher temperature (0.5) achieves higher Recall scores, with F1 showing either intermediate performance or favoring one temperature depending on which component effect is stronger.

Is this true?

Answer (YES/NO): YES